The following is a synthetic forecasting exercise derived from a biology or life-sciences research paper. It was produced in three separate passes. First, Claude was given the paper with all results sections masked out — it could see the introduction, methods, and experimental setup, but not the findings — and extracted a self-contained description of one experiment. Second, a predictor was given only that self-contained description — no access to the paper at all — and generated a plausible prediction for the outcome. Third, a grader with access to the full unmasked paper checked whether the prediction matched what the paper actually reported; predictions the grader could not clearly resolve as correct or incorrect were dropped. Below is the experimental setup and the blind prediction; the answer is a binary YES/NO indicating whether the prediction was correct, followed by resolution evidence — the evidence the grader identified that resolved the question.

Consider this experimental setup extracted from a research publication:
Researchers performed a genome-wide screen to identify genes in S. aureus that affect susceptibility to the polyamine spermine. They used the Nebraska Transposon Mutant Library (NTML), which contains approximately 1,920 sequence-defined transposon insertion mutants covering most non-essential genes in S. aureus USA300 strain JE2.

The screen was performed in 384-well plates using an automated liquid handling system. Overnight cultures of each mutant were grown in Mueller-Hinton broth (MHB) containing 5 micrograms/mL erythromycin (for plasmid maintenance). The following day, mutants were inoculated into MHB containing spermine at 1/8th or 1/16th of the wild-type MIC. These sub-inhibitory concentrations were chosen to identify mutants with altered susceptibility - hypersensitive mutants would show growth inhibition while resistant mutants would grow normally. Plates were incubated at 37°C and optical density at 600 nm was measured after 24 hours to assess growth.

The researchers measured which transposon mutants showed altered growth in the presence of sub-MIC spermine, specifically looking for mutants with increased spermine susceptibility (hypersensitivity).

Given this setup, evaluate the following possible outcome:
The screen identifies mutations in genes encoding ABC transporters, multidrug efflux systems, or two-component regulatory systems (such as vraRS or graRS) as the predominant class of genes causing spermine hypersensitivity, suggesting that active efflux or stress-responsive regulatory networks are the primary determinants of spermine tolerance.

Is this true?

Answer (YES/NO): NO